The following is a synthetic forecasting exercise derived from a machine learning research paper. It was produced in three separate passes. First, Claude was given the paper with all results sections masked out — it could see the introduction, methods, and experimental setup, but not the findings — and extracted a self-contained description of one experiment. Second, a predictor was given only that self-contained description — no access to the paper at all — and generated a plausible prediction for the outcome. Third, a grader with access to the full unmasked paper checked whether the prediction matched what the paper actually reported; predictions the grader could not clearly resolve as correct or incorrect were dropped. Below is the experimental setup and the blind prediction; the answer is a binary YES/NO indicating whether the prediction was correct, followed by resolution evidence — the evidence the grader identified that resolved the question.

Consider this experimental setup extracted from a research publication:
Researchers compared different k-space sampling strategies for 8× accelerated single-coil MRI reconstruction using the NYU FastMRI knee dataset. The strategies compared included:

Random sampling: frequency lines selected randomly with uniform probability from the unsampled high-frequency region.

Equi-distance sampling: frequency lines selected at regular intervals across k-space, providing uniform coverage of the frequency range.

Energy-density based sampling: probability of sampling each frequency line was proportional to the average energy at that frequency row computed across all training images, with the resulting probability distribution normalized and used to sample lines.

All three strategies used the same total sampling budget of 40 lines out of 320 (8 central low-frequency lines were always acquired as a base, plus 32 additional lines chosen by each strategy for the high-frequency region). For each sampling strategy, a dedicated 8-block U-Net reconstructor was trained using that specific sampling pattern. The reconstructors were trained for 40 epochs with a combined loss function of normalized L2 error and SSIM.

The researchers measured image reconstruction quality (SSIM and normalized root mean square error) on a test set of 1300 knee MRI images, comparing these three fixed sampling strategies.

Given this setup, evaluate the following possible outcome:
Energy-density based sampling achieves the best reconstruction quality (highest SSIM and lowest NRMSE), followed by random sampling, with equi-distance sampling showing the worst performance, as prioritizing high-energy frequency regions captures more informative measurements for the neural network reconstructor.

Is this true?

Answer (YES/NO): NO